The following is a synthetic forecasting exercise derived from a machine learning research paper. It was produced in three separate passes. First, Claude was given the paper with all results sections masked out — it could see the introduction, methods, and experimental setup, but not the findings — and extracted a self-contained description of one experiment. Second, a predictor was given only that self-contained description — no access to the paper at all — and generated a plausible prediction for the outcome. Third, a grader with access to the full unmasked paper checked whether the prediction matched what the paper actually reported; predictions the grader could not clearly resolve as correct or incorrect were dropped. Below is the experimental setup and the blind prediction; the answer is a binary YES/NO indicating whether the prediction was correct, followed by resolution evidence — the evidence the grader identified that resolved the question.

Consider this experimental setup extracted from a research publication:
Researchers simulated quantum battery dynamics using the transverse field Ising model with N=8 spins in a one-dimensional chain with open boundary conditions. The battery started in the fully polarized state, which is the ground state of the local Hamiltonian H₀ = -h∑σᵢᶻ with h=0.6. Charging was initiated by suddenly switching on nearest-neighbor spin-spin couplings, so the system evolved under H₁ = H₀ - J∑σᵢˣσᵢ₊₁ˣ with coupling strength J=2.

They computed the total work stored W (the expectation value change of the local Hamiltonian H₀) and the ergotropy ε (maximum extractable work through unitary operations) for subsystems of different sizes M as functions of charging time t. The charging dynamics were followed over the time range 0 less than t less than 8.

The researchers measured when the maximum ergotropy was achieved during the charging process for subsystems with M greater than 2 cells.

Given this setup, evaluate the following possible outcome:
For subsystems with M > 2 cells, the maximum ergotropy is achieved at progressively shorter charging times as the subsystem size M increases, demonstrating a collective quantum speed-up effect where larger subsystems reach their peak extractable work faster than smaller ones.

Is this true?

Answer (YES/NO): NO